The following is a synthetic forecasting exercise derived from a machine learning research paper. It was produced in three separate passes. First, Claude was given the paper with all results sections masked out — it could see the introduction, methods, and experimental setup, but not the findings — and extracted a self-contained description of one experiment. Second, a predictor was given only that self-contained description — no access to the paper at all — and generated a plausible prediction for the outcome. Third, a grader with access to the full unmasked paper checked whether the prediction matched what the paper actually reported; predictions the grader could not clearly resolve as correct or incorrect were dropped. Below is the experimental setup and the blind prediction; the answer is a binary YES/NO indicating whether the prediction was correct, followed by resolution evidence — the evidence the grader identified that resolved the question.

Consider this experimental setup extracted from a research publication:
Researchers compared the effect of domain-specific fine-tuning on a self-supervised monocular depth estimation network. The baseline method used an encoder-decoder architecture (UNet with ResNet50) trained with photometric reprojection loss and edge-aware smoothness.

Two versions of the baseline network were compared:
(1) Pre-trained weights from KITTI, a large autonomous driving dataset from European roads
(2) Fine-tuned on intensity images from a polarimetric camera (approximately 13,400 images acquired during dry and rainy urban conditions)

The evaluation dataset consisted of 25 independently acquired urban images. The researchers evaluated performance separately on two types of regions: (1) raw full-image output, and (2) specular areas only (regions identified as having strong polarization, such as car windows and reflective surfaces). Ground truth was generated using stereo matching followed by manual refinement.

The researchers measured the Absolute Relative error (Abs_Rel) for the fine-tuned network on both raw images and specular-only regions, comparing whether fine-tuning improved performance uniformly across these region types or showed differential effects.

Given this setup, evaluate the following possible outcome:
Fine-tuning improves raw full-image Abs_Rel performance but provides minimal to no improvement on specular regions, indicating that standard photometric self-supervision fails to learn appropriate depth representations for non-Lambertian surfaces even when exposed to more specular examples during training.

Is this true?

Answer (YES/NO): NO